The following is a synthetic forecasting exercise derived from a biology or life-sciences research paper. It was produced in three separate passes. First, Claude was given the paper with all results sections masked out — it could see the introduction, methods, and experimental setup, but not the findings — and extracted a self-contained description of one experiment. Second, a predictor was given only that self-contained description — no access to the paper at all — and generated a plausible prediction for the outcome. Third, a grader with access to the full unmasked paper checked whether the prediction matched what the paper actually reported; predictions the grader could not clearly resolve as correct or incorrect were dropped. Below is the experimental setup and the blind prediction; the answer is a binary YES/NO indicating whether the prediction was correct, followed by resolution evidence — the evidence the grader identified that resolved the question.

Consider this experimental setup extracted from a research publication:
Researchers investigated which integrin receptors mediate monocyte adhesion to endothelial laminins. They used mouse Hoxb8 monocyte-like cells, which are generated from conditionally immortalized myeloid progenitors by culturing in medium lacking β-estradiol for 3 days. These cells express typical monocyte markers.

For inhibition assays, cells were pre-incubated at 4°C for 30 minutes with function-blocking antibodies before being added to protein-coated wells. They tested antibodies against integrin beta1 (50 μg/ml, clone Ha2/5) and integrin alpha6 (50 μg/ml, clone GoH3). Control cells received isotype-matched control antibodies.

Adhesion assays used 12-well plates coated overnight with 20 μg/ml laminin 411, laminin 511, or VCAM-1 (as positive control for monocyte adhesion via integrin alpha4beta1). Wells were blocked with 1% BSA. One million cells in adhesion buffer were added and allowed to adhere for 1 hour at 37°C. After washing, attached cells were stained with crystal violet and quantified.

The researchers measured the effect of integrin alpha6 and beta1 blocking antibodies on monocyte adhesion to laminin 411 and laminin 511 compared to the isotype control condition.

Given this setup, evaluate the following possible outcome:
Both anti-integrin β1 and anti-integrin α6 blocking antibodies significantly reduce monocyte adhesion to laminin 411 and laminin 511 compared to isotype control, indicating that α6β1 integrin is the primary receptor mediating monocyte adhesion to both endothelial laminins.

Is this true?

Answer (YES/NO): NO